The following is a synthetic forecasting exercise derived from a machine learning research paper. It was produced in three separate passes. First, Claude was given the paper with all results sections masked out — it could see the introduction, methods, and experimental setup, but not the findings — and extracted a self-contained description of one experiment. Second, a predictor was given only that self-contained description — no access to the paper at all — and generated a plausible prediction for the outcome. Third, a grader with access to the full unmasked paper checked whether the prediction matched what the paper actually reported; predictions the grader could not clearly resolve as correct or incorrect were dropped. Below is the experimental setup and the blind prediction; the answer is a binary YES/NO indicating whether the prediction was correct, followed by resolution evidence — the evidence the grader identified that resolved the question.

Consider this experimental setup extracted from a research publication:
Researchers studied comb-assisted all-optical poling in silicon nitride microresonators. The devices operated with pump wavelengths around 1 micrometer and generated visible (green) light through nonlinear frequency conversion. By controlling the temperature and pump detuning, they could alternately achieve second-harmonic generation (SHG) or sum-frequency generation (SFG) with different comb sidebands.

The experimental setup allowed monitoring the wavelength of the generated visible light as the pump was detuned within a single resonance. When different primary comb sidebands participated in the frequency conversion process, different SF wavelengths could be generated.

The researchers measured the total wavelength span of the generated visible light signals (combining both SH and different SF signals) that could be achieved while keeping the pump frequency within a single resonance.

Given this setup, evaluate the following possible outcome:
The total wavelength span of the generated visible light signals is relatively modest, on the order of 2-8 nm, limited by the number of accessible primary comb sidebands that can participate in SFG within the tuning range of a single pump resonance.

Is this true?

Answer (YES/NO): NO